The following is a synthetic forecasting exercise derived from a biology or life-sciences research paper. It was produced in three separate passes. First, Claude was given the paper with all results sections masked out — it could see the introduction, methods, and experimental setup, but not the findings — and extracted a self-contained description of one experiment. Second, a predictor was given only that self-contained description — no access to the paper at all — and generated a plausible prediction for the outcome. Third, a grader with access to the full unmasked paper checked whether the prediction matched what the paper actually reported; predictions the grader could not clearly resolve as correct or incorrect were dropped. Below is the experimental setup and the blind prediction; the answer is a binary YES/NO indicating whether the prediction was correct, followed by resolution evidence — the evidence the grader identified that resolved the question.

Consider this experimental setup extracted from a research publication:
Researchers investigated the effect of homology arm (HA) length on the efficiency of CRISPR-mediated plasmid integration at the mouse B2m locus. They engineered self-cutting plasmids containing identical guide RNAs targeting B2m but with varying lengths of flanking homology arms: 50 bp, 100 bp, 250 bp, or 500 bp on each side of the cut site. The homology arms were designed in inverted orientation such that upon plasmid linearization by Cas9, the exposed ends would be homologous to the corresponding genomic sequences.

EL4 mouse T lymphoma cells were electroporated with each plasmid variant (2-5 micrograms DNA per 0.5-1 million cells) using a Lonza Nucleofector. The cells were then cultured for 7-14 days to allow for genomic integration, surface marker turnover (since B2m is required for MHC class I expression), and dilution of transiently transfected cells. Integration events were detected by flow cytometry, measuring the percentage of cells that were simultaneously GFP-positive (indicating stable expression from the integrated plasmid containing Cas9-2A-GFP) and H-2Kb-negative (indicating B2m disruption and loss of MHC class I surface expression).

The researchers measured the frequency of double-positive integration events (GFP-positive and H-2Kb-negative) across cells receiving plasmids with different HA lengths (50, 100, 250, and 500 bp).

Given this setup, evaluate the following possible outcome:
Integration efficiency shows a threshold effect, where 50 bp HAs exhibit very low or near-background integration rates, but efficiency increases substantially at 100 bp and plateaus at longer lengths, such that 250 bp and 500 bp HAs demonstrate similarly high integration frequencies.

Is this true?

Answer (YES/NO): NO